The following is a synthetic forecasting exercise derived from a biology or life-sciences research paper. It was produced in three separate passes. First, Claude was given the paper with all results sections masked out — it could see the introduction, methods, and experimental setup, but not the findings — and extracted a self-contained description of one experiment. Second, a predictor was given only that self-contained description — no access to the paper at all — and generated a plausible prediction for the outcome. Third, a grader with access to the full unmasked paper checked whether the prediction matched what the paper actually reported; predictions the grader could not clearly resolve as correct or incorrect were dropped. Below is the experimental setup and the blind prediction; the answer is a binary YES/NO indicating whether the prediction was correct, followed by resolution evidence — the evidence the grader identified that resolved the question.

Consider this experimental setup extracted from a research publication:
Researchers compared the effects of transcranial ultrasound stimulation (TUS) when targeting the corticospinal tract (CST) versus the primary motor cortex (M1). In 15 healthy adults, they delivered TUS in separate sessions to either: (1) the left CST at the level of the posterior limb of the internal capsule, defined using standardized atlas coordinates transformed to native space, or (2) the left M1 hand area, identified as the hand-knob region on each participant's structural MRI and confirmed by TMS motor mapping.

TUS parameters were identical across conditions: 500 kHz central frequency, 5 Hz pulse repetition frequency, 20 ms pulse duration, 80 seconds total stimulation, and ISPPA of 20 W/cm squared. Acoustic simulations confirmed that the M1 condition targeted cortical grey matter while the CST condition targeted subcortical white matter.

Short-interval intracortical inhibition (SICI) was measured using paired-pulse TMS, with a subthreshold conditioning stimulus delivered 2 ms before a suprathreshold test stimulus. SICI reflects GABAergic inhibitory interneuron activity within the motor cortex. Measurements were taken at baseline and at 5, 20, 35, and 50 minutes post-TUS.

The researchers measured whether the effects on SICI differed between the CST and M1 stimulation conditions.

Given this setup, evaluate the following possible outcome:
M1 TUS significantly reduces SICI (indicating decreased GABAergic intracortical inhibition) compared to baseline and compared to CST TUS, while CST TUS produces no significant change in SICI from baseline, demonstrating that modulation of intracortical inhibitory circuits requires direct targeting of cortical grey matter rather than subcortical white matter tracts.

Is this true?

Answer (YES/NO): YES